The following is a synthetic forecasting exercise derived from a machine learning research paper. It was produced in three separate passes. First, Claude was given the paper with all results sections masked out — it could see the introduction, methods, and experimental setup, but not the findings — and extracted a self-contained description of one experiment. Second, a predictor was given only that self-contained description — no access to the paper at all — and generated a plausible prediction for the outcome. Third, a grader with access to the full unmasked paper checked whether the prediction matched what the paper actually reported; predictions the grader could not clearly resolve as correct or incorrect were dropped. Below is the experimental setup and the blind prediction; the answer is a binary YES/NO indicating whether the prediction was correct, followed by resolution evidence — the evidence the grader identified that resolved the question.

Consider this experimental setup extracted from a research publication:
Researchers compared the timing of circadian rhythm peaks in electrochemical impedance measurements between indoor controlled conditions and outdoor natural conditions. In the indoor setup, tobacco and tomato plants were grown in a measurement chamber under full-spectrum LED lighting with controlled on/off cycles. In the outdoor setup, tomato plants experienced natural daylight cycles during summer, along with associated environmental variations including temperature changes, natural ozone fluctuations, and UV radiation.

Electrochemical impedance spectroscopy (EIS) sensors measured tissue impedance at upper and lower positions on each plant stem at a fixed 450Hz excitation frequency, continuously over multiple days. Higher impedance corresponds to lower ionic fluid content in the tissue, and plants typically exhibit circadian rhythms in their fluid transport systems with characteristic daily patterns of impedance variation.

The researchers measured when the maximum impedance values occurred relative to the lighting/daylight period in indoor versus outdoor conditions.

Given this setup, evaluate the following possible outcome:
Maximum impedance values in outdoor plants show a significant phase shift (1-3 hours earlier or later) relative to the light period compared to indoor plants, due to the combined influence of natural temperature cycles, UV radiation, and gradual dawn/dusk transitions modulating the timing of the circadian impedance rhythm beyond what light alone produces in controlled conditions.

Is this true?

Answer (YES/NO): NO